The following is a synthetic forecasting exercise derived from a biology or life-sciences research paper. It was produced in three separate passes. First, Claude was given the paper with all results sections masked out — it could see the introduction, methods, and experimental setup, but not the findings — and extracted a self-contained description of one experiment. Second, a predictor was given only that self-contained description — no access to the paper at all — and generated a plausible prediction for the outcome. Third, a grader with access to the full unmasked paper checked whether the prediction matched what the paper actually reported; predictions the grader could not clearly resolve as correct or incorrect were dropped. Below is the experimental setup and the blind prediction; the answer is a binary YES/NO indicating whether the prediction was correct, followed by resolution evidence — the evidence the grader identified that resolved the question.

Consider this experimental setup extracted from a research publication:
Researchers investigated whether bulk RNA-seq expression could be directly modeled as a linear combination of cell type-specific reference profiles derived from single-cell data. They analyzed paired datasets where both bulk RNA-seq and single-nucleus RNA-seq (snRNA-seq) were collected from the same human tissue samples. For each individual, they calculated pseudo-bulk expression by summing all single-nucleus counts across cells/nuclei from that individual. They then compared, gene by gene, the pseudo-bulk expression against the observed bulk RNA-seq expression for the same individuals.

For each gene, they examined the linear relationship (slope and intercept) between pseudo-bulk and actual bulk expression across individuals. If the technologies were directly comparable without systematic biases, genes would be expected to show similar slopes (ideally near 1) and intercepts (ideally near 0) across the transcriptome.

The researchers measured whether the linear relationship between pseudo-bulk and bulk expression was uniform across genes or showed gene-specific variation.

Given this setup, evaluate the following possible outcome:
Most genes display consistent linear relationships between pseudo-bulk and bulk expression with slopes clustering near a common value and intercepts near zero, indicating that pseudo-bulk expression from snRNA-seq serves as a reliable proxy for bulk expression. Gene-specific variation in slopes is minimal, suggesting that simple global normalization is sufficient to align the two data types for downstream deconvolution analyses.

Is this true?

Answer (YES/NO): NO